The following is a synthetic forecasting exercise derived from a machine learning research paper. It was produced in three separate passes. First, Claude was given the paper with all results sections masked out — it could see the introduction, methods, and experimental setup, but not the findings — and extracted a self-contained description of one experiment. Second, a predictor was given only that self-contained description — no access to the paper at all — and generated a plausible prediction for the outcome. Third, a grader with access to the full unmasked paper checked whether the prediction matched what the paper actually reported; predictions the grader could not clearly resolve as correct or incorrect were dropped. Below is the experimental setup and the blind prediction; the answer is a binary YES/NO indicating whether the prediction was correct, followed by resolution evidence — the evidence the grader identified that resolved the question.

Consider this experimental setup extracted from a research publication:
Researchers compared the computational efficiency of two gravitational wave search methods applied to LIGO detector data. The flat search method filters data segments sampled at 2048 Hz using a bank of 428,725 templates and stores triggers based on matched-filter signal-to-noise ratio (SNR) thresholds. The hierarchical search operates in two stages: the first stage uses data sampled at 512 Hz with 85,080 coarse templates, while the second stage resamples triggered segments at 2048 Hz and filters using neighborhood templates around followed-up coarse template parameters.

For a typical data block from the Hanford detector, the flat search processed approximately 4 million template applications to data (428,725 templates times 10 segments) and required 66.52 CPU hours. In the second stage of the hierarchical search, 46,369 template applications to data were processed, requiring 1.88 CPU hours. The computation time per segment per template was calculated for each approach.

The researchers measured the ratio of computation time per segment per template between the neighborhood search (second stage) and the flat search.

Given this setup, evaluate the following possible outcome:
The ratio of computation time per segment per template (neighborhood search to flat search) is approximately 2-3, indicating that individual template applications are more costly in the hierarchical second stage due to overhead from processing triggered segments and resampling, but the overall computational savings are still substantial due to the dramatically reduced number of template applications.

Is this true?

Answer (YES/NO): YES